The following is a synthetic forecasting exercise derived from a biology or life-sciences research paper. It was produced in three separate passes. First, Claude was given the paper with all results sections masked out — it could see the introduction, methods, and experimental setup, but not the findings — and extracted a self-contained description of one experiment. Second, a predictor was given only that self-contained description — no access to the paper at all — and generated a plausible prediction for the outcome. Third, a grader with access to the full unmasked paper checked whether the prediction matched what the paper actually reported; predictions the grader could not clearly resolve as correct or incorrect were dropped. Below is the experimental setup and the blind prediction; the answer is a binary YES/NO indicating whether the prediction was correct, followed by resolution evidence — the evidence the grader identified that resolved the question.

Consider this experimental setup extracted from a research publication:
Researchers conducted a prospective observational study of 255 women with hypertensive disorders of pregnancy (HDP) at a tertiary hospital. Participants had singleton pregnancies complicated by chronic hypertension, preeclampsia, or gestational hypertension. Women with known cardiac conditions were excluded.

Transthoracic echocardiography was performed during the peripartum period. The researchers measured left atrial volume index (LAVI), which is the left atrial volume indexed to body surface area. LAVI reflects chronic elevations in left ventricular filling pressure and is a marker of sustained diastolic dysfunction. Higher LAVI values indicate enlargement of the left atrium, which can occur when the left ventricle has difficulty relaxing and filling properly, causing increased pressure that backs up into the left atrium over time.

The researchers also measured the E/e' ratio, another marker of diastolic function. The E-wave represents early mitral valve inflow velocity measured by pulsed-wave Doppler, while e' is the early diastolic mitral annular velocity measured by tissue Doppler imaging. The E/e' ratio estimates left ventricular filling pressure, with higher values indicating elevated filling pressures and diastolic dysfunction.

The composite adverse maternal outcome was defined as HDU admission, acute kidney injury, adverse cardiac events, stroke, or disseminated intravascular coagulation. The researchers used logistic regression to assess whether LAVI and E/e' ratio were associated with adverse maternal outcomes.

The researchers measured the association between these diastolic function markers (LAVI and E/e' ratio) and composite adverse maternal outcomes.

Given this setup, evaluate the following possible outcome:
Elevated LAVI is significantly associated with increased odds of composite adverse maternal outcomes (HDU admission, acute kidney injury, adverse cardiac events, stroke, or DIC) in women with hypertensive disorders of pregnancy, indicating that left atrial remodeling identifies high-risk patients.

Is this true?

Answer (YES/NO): YES